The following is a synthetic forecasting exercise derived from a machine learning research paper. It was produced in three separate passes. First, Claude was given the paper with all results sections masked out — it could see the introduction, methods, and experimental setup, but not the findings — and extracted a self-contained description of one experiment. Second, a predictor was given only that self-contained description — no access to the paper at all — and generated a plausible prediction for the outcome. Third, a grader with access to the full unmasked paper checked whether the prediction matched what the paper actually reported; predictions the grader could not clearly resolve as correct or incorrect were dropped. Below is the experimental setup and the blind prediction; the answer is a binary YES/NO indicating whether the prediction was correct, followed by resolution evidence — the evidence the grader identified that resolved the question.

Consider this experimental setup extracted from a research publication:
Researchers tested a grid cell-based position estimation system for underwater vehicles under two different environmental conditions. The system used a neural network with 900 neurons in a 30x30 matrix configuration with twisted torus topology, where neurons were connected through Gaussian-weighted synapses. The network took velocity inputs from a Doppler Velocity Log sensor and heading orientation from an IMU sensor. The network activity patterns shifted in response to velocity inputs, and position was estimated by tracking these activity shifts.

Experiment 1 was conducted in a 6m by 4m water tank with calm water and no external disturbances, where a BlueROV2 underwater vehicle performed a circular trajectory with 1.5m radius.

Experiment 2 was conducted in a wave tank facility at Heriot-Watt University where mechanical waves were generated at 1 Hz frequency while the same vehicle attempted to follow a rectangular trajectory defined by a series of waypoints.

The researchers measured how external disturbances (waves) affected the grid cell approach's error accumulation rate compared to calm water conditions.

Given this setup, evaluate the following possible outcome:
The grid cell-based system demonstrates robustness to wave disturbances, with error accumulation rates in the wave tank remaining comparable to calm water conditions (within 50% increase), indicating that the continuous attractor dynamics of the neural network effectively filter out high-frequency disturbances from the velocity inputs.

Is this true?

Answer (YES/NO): NO